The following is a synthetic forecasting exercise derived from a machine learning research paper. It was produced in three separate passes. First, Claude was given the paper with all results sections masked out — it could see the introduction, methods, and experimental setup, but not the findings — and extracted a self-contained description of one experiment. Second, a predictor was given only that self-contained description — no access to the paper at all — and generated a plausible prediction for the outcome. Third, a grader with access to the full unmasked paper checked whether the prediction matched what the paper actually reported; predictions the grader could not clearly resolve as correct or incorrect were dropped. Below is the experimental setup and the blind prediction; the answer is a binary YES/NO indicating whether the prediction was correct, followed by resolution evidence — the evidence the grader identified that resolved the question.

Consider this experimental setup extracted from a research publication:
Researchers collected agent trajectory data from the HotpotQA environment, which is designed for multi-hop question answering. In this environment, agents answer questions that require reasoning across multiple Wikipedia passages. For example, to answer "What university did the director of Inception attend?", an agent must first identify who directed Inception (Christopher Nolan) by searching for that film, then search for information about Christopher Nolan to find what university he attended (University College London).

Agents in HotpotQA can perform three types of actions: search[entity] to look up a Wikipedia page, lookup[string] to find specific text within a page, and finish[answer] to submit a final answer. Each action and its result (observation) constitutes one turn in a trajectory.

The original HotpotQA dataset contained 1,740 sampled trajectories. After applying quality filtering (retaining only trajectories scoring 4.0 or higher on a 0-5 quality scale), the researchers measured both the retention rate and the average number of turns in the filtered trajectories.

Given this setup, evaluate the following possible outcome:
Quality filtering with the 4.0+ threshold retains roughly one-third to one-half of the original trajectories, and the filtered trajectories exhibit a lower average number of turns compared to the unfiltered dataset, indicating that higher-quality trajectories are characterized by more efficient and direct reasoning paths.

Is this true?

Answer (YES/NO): NO